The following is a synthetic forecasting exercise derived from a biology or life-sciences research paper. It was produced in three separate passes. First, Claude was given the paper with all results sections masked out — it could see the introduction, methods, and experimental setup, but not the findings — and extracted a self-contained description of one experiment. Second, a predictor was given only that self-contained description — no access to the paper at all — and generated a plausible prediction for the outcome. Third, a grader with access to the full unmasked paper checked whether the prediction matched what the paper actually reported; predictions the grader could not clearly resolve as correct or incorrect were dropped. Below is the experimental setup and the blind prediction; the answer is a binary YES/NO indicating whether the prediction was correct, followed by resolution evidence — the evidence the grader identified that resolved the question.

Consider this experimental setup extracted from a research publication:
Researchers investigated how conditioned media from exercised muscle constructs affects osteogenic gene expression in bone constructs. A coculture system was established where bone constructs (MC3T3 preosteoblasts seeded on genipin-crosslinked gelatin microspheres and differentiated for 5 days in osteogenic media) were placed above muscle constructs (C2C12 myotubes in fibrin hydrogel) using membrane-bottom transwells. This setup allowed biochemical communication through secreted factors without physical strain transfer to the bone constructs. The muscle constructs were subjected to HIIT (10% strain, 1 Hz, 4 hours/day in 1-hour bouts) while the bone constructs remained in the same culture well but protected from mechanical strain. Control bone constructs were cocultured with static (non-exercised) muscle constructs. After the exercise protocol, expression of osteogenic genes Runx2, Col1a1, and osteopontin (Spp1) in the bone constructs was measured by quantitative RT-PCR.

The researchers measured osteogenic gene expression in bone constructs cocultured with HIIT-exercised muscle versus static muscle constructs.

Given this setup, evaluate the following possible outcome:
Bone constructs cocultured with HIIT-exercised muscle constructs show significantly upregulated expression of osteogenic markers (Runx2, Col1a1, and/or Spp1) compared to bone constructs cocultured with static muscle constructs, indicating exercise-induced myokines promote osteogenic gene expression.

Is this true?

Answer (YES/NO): YES